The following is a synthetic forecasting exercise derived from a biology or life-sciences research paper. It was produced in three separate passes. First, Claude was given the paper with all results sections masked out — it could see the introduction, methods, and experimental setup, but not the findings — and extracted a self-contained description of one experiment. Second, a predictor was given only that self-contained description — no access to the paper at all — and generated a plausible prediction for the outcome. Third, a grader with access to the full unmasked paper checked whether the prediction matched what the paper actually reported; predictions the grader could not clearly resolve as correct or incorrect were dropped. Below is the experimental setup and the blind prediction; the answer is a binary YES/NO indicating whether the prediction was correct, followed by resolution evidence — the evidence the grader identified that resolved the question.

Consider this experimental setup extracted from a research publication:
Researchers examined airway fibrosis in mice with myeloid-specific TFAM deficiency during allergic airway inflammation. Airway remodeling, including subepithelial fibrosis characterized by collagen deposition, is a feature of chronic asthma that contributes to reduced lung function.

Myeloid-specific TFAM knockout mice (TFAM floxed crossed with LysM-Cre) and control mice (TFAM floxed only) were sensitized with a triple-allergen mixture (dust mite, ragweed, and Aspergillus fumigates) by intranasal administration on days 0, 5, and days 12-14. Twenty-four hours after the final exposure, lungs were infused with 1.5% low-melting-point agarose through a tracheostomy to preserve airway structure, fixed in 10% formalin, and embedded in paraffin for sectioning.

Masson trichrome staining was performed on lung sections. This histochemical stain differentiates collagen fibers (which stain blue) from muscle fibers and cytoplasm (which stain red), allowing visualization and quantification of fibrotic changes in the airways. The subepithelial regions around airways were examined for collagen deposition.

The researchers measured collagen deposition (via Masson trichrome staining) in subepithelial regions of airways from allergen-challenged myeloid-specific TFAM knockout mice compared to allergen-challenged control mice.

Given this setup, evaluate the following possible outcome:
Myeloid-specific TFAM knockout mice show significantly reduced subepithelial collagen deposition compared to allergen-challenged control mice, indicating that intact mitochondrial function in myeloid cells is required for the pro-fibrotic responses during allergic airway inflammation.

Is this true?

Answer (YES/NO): NO